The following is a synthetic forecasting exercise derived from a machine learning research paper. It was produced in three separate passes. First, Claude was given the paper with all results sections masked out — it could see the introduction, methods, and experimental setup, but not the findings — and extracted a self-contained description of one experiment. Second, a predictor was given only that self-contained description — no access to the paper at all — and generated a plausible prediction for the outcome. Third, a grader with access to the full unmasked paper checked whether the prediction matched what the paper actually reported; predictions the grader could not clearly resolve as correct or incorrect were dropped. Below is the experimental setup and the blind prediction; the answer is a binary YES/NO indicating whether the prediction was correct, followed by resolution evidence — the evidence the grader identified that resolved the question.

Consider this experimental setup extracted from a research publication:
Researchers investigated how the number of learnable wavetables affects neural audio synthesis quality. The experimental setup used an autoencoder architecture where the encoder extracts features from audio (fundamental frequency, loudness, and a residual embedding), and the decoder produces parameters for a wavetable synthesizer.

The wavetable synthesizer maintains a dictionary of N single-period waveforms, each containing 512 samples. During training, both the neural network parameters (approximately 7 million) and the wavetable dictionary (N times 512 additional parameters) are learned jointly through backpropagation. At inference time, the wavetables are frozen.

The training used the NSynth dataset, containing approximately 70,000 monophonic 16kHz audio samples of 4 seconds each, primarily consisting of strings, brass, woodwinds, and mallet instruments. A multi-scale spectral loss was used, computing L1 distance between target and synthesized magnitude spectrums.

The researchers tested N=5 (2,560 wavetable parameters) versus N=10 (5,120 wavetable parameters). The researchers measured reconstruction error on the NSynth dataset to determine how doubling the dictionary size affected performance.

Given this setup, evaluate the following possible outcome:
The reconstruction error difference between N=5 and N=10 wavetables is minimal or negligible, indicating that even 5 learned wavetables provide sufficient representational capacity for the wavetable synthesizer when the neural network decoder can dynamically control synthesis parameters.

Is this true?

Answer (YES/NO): NO